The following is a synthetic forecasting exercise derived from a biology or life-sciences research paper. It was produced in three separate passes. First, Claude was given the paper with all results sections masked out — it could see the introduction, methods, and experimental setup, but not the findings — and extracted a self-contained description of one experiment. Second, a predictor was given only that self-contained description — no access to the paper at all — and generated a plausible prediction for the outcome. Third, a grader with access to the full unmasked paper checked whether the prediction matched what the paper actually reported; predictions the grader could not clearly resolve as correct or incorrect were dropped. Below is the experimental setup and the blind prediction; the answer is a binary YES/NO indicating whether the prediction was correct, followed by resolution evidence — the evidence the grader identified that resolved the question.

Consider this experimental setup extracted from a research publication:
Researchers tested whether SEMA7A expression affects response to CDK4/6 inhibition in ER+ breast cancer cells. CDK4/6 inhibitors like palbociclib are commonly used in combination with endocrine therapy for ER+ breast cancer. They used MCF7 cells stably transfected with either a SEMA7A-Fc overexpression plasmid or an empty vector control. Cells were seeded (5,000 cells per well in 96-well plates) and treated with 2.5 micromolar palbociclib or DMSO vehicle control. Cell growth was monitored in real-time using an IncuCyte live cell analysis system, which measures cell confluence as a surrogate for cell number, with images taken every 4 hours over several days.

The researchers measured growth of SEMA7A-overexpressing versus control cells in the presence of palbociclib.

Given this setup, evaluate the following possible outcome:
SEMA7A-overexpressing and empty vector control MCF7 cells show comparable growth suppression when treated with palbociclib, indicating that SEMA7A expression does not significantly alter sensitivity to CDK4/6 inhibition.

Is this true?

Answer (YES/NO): NO